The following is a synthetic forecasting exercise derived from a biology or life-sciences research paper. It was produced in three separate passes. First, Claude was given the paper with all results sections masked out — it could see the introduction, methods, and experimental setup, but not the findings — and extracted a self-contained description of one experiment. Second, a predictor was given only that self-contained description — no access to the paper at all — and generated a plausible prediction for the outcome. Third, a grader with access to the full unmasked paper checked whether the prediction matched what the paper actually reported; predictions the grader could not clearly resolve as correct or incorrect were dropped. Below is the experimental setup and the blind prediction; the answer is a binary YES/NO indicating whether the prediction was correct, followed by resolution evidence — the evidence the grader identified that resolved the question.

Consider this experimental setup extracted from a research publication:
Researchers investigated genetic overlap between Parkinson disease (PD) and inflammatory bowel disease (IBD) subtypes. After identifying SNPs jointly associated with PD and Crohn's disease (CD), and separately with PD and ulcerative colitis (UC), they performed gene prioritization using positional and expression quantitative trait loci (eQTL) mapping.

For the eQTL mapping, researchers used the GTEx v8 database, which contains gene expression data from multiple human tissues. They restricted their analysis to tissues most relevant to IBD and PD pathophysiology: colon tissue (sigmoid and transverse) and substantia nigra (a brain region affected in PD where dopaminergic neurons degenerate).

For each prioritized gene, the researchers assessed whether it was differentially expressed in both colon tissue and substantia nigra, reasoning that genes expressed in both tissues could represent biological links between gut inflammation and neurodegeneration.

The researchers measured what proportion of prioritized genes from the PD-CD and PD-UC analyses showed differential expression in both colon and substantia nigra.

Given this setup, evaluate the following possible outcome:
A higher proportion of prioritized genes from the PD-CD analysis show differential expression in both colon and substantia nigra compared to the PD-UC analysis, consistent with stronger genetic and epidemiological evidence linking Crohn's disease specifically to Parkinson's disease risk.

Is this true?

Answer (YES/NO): NO